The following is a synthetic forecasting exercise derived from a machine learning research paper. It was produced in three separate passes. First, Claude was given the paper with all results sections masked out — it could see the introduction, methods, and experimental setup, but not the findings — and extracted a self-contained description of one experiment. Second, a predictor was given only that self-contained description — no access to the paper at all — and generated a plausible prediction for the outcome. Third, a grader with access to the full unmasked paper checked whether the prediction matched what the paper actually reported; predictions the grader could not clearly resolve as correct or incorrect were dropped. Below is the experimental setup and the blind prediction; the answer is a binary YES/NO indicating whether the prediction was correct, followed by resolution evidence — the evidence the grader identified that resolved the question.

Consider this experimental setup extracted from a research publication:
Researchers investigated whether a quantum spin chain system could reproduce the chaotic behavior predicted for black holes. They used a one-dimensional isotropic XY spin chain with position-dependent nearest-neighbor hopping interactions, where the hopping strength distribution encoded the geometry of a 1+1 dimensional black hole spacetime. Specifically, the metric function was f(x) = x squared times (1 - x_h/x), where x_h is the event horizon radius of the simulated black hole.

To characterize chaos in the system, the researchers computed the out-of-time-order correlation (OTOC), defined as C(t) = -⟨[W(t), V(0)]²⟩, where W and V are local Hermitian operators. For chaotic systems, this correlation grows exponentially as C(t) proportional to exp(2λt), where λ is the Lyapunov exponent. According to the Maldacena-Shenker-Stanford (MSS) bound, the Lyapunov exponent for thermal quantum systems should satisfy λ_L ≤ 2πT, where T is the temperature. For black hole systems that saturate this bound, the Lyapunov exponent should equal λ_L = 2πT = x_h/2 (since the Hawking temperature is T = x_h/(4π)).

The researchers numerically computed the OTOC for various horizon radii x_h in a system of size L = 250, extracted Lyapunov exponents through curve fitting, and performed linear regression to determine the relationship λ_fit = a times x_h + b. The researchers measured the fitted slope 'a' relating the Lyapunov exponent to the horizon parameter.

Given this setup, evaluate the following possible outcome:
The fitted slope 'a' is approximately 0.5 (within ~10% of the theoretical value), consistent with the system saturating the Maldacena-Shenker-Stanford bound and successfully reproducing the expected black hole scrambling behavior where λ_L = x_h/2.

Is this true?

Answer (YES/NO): NO